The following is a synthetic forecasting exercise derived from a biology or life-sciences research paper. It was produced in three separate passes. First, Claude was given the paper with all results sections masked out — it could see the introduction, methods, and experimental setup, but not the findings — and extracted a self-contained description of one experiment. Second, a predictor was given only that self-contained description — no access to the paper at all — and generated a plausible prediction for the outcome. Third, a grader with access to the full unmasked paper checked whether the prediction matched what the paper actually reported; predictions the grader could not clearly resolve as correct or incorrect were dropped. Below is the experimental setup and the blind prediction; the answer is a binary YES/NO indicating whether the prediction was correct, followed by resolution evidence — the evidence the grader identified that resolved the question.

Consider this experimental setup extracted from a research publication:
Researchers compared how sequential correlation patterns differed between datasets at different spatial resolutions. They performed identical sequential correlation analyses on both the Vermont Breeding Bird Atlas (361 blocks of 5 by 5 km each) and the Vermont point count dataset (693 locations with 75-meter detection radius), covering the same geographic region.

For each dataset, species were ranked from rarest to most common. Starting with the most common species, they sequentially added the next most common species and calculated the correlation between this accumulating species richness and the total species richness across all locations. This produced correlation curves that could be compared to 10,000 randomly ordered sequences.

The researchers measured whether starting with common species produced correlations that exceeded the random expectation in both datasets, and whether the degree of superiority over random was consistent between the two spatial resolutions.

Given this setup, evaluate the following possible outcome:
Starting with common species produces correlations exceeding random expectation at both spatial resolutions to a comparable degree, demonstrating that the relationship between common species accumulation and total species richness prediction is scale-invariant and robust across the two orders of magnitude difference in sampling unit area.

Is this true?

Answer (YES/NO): NO